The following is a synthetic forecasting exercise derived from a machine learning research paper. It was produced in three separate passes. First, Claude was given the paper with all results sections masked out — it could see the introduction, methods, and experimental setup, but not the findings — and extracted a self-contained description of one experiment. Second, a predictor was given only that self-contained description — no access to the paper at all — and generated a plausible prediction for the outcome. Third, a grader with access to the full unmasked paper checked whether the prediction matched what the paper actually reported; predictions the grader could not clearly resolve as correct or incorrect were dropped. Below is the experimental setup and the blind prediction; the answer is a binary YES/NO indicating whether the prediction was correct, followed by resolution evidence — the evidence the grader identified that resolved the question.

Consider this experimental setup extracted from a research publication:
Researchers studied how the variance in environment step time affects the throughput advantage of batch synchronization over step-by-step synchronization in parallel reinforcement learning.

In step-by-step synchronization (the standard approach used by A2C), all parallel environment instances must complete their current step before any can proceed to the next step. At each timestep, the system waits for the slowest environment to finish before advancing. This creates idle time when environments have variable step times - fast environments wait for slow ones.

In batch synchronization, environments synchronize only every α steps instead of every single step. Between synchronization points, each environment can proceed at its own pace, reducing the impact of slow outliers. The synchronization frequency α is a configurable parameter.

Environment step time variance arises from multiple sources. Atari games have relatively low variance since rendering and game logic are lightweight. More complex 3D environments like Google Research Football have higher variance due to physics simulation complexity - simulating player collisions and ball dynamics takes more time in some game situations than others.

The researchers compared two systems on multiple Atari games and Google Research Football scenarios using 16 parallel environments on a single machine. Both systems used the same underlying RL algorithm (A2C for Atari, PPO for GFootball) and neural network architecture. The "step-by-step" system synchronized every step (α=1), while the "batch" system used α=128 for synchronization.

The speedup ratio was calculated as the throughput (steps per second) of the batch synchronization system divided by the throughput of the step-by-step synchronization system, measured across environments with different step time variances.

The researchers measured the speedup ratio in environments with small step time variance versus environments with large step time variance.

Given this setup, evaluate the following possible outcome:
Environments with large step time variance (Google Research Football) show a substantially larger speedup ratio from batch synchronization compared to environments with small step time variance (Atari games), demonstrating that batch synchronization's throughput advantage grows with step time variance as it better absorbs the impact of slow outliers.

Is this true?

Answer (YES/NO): YES